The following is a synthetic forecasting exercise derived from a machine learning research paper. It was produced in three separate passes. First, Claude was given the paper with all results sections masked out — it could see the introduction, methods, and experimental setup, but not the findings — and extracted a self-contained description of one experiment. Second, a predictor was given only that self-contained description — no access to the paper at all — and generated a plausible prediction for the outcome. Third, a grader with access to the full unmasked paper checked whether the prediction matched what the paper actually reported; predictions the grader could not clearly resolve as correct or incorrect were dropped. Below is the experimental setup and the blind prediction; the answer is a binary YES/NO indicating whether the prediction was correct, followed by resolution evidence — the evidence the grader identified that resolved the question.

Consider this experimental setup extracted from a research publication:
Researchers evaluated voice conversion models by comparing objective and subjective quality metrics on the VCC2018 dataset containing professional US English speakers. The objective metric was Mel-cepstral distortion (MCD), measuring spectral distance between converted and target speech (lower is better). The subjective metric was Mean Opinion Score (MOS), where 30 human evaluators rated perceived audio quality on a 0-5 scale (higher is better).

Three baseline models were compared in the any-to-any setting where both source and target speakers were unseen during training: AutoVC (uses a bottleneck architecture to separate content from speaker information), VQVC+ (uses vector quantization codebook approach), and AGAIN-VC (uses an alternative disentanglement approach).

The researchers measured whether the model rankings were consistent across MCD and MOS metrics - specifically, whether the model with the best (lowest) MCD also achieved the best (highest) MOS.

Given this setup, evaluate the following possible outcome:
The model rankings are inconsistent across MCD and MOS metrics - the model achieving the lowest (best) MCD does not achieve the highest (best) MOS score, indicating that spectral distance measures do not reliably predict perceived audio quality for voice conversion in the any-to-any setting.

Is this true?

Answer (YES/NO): NO